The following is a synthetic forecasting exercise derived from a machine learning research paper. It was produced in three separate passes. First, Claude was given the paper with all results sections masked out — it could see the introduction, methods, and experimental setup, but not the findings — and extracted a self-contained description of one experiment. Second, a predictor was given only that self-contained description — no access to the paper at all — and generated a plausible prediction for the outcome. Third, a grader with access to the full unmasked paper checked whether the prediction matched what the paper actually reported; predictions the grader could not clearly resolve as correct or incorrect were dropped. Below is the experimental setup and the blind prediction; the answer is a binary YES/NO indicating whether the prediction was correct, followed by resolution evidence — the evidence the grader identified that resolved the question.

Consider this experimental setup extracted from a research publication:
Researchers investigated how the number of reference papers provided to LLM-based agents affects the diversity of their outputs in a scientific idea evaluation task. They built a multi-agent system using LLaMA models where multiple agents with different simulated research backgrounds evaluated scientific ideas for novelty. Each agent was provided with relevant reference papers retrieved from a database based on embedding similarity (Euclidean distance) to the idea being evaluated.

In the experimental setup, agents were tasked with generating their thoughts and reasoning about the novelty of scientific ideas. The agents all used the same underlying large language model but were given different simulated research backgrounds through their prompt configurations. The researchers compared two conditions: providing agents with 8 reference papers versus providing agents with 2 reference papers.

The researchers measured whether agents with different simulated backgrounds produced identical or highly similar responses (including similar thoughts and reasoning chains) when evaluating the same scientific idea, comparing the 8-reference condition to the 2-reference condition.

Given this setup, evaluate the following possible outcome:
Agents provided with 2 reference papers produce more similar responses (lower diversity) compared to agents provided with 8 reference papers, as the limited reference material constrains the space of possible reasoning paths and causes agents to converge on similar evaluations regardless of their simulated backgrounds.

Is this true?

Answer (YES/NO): NO